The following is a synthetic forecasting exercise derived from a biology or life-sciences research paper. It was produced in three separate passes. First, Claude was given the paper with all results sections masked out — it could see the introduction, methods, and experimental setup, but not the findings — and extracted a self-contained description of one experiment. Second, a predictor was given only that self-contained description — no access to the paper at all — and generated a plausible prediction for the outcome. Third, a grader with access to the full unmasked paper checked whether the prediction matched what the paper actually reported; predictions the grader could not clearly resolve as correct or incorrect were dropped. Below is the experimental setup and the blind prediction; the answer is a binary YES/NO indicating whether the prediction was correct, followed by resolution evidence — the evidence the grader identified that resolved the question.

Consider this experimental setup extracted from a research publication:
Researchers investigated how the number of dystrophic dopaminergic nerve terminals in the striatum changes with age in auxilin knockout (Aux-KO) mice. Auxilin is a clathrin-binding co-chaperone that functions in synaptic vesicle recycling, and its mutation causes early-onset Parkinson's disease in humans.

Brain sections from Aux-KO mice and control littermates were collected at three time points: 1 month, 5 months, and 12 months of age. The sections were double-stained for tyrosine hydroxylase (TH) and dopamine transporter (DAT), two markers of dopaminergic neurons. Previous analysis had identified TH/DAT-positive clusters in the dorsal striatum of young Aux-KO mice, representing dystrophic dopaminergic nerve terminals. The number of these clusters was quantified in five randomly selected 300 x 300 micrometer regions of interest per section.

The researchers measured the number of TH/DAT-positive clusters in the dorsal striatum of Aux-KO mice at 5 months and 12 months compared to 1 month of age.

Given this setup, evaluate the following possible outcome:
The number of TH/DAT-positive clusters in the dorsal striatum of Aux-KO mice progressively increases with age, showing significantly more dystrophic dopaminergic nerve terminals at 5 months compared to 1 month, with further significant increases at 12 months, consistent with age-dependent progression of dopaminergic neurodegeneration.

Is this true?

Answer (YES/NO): NO